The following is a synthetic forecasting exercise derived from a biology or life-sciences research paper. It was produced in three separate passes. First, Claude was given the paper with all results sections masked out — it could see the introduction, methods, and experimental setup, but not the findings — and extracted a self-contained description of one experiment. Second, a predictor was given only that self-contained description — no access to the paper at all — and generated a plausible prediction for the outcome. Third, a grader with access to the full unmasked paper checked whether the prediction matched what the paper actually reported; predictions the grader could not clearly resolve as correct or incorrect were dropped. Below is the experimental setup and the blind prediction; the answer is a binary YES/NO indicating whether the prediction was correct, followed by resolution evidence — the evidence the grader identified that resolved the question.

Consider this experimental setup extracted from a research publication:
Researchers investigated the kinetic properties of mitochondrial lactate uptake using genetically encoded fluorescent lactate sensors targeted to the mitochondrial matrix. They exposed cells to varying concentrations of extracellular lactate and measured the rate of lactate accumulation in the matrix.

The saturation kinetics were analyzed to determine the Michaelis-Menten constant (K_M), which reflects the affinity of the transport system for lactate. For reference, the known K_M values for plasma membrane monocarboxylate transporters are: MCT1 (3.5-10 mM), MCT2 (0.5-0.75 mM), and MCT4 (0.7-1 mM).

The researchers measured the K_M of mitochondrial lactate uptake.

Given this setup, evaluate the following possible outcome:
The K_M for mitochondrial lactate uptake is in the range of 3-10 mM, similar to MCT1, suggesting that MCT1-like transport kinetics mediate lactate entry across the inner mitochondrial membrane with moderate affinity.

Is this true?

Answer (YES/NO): NO